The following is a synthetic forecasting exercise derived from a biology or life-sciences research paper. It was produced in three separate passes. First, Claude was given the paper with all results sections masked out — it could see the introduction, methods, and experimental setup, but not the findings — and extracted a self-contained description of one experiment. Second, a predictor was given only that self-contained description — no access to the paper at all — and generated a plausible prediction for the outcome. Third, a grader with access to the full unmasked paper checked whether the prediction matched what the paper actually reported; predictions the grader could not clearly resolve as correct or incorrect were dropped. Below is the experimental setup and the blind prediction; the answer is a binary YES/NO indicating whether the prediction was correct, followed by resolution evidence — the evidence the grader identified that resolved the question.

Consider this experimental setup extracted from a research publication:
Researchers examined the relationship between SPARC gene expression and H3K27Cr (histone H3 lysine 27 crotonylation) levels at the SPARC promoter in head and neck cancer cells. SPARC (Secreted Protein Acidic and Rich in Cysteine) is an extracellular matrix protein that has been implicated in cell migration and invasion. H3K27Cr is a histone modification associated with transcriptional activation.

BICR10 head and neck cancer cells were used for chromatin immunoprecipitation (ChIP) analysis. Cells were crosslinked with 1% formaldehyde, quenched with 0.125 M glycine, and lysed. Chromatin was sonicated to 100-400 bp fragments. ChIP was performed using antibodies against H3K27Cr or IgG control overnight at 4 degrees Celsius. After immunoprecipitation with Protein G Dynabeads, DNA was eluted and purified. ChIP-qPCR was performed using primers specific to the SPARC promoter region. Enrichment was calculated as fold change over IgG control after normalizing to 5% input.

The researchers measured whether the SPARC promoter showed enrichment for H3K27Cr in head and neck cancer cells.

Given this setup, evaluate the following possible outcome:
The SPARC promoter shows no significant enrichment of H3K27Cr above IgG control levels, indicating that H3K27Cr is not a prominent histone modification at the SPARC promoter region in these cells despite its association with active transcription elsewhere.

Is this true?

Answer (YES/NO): NO